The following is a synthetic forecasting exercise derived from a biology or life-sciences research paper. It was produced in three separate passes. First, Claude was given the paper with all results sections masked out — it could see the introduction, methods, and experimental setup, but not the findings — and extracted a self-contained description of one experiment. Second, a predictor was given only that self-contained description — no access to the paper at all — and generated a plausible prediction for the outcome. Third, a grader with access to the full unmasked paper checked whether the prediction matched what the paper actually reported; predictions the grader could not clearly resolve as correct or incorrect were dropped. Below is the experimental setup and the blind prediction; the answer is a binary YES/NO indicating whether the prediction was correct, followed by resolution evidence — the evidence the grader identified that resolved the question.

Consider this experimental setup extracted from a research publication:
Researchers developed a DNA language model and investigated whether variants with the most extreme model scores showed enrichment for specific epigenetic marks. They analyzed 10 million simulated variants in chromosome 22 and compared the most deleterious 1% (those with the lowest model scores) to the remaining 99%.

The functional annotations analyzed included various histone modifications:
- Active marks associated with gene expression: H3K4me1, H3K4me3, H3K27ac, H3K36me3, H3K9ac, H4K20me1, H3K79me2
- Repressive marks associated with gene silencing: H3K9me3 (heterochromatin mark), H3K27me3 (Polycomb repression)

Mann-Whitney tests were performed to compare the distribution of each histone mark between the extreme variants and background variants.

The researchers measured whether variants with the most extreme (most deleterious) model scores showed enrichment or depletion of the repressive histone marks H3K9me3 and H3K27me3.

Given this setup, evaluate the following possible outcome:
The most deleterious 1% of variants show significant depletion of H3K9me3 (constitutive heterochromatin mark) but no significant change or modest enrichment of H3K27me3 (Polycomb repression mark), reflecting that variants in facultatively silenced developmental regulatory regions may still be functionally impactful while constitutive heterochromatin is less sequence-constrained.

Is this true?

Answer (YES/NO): NO